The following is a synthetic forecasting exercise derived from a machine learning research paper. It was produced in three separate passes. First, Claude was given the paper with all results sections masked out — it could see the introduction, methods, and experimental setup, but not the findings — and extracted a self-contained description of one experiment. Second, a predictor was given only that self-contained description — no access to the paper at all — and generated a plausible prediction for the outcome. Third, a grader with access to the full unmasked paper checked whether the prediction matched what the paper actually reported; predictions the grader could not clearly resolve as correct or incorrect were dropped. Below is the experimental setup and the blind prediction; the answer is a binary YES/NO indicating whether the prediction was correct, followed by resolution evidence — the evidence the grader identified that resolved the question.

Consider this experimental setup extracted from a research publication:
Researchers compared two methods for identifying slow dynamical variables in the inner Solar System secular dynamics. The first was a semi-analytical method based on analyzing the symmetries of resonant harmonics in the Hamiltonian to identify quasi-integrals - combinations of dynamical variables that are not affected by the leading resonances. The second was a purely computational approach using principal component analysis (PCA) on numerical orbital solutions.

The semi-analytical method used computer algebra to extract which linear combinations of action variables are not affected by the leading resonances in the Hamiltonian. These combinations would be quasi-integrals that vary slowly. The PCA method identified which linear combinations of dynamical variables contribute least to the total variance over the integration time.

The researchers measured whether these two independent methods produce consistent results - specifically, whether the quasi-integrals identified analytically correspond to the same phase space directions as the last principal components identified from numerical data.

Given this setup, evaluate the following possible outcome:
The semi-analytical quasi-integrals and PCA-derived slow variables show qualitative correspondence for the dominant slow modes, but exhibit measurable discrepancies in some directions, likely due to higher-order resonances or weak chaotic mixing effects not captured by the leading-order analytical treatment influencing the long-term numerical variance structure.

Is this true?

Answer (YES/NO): NO